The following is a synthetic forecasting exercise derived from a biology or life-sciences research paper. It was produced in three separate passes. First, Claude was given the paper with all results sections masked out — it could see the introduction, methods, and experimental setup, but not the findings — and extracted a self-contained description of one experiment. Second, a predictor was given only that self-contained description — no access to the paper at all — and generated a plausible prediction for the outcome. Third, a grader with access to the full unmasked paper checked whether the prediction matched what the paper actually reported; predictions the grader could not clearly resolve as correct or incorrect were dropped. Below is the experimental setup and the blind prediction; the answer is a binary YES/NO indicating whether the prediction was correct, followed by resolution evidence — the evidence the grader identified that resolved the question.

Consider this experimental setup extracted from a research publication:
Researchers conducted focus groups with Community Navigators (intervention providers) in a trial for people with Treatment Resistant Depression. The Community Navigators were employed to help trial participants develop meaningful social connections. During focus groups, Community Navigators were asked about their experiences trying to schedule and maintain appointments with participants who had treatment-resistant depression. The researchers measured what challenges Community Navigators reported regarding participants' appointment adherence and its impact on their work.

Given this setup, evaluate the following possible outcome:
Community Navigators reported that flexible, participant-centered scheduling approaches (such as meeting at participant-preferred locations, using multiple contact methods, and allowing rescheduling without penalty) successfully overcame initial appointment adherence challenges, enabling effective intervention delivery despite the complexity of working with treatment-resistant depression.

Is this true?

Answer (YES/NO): NO